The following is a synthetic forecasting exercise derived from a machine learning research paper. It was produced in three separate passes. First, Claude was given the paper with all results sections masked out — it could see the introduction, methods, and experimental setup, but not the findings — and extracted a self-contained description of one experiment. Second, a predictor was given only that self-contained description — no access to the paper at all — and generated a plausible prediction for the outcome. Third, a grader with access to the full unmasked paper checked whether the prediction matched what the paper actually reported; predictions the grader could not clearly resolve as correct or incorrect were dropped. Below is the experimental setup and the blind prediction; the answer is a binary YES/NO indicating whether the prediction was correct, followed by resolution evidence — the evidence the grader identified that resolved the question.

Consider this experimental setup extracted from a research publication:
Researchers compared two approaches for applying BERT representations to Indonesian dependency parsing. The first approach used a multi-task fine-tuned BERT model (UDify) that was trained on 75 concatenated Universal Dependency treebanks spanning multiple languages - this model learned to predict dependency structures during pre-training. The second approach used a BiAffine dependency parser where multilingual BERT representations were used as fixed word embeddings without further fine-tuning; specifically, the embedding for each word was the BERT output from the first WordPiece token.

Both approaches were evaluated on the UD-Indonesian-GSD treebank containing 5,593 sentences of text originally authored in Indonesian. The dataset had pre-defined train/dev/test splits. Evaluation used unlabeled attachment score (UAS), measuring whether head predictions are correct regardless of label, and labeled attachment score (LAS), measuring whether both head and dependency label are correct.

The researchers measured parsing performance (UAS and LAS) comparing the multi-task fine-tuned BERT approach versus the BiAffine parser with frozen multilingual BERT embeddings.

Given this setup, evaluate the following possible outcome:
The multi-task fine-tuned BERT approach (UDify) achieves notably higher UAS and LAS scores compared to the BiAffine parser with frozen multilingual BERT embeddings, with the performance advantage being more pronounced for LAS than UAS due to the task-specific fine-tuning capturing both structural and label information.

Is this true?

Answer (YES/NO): NO